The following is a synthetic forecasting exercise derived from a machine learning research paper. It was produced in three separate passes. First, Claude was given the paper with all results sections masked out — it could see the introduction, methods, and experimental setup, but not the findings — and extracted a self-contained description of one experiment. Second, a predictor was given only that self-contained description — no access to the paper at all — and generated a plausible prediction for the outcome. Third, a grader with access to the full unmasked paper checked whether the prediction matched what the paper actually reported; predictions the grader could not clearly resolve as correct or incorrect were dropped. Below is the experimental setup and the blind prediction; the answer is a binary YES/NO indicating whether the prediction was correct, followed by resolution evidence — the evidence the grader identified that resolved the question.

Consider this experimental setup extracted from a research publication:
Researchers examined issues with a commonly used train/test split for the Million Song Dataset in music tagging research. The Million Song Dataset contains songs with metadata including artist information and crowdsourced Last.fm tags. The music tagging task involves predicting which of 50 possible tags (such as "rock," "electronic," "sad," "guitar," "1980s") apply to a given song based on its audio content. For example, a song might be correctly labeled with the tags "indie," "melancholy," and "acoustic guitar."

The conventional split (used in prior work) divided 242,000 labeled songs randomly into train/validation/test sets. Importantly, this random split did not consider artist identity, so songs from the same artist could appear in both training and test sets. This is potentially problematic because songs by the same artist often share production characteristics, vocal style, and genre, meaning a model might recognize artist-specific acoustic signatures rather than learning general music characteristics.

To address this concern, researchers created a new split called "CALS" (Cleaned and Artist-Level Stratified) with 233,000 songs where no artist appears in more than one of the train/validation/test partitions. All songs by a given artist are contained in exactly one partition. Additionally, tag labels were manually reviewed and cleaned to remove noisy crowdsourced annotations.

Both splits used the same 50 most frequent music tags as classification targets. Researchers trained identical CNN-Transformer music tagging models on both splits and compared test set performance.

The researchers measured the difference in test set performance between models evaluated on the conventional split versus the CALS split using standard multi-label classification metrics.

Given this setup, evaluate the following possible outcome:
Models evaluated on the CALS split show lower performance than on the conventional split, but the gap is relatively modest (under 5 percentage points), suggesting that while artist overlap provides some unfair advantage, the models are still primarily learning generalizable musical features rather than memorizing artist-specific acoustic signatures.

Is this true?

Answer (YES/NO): NO